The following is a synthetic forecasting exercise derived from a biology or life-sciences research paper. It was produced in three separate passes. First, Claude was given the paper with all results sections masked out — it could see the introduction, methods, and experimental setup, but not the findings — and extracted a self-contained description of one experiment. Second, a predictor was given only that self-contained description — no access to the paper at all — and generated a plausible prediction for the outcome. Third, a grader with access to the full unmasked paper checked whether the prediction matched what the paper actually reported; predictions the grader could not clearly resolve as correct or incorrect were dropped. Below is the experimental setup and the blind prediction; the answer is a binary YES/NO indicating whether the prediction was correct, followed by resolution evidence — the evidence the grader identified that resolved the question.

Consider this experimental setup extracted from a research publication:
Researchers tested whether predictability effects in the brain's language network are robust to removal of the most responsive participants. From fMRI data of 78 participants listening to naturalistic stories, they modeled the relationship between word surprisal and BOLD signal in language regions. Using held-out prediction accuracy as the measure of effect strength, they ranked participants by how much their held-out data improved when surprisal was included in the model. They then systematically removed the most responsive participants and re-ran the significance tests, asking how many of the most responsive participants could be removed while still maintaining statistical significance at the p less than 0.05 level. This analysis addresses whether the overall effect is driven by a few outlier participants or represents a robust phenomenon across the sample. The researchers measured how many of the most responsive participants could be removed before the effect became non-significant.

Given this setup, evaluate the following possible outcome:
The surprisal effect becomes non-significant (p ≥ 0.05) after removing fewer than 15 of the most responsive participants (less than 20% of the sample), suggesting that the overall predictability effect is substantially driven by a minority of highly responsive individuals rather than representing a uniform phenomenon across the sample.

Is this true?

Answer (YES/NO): NO